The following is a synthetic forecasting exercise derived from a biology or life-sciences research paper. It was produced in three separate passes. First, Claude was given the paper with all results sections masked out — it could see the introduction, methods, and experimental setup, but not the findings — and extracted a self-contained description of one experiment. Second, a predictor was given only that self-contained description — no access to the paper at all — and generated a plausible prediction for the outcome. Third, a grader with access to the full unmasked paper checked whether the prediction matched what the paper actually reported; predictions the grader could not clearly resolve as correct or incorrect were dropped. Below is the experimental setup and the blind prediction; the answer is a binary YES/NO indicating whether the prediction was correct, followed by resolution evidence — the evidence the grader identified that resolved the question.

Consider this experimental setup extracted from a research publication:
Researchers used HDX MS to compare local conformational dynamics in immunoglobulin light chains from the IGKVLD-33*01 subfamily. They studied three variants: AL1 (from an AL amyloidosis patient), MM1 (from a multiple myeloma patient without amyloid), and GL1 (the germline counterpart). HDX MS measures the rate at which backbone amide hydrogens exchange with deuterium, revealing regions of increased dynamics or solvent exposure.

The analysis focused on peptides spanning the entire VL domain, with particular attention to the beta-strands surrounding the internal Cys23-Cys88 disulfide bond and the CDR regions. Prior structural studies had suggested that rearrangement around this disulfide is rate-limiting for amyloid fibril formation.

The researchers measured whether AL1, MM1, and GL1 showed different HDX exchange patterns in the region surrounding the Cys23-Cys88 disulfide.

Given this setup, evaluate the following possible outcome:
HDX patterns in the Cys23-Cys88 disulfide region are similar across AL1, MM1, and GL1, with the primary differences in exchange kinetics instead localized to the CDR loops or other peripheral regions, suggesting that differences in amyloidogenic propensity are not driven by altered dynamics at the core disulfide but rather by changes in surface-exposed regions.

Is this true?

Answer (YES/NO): YES